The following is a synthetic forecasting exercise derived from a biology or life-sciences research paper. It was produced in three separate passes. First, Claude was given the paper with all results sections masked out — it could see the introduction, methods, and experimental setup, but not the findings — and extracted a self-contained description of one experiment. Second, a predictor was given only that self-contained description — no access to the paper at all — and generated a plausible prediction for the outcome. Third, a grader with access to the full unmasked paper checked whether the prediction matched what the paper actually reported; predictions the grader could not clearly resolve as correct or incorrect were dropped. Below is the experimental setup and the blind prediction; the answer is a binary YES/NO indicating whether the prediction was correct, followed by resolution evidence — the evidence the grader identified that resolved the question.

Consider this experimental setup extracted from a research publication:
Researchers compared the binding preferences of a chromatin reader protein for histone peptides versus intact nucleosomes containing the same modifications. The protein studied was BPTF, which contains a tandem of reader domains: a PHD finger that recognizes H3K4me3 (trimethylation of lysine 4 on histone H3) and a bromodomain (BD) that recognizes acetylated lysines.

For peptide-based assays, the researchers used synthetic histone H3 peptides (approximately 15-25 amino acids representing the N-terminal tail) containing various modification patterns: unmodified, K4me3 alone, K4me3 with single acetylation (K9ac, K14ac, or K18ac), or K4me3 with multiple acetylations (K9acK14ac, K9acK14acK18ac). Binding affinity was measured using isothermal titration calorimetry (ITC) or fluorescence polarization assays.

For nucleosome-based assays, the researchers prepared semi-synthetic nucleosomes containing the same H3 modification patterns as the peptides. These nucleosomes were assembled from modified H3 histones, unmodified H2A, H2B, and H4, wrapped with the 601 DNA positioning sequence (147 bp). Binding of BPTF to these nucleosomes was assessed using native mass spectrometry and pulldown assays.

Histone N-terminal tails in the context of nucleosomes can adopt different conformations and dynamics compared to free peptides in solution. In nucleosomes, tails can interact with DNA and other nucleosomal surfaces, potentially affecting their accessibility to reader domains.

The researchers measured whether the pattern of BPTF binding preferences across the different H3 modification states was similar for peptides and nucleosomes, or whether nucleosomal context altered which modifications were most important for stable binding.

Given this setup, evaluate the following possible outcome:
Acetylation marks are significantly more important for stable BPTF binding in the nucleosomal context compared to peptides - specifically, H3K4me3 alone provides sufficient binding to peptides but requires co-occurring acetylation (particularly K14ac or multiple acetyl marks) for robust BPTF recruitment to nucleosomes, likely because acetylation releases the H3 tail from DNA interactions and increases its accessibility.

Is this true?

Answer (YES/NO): YES